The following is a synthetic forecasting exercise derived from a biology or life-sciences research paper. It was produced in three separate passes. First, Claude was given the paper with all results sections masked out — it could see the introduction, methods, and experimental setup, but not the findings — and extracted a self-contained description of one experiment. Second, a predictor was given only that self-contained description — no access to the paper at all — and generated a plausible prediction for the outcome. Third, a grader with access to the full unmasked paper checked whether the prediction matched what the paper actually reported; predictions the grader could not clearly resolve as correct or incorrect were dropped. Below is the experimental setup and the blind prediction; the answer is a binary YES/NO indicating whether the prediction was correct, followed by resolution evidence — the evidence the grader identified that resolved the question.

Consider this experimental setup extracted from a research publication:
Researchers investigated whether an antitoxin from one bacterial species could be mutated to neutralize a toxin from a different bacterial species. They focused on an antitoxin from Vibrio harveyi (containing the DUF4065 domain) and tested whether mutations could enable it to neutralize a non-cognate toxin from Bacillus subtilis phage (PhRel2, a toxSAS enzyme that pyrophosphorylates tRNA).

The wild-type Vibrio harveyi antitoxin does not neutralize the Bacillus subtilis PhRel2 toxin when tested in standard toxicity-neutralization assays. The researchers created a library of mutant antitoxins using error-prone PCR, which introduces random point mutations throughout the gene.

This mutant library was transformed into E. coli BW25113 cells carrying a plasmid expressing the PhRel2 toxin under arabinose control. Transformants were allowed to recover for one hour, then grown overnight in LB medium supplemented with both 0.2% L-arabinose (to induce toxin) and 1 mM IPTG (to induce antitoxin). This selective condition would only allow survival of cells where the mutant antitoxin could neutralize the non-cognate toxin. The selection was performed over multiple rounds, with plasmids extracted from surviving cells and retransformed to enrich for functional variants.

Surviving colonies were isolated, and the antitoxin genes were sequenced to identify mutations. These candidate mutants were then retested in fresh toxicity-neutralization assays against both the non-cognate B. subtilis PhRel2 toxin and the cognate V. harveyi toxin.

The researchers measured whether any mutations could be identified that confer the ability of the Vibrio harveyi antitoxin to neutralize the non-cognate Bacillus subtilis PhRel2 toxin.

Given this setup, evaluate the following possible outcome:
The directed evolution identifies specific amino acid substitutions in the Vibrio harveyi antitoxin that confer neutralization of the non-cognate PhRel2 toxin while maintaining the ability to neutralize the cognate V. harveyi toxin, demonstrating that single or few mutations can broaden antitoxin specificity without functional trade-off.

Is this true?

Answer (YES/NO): NO